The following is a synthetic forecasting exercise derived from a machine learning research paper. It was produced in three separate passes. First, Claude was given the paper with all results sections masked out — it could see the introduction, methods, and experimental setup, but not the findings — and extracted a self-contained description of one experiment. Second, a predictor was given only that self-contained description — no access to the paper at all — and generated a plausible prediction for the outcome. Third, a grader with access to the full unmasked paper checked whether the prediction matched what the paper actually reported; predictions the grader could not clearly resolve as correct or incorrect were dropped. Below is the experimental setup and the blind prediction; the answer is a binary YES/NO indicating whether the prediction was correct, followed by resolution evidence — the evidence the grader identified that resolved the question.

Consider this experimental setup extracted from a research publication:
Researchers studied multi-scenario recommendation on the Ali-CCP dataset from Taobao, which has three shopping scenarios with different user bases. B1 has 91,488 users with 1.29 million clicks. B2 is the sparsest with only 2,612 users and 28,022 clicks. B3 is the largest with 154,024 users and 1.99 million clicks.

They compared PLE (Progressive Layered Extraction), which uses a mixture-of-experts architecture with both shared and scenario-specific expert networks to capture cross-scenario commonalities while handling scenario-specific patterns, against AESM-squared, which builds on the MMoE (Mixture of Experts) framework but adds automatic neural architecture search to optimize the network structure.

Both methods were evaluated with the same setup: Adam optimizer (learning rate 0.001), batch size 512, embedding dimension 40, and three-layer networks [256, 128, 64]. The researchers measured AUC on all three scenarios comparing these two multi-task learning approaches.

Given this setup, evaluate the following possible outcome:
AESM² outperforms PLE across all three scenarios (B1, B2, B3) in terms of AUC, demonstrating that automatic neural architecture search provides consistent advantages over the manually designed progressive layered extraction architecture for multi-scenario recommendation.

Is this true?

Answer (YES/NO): YES